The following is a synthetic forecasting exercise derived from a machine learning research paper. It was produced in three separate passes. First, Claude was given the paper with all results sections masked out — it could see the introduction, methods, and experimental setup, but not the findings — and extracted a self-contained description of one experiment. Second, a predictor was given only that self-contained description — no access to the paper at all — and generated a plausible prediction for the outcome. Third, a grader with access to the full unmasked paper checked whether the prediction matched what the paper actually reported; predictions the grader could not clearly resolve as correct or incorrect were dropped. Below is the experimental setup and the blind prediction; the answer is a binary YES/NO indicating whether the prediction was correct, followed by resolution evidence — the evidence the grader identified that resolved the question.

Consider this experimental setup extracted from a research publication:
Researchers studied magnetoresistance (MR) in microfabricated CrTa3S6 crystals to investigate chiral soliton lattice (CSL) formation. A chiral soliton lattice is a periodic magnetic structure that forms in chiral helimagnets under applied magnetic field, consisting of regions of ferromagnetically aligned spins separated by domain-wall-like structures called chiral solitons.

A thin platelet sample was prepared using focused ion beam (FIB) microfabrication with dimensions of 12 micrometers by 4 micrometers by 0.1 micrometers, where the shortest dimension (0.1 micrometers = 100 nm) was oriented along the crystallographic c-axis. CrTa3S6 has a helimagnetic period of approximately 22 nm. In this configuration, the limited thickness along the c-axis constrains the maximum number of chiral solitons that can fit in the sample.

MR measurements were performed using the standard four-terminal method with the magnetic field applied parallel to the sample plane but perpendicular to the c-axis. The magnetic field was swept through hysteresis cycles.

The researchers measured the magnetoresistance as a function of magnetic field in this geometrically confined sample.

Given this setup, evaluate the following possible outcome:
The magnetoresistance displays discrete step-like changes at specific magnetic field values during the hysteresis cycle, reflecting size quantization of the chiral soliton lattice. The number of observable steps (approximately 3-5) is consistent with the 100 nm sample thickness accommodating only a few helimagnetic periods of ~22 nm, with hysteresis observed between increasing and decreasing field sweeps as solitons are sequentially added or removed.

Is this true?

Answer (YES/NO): NO